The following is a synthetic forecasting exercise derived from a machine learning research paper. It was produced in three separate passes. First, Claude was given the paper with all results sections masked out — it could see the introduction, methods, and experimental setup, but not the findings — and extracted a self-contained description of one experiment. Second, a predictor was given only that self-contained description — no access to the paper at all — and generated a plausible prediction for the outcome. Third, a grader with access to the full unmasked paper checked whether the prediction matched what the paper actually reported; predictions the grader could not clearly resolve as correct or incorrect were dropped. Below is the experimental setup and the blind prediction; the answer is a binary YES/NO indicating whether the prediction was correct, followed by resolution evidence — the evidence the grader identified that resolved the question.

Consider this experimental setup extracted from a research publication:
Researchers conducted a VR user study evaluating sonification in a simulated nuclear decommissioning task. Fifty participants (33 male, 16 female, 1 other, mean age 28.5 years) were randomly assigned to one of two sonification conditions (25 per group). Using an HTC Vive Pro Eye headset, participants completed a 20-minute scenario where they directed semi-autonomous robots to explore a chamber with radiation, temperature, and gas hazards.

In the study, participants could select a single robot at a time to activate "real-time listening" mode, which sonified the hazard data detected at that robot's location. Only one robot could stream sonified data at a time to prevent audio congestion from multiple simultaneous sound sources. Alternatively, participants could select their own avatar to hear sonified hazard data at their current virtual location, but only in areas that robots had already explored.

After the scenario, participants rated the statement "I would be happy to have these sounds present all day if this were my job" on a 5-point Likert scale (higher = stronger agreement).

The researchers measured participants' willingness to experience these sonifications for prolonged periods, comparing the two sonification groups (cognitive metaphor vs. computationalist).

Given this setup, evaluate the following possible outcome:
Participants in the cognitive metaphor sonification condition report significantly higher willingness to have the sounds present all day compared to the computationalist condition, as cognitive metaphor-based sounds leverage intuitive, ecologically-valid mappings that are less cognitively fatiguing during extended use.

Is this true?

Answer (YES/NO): NO